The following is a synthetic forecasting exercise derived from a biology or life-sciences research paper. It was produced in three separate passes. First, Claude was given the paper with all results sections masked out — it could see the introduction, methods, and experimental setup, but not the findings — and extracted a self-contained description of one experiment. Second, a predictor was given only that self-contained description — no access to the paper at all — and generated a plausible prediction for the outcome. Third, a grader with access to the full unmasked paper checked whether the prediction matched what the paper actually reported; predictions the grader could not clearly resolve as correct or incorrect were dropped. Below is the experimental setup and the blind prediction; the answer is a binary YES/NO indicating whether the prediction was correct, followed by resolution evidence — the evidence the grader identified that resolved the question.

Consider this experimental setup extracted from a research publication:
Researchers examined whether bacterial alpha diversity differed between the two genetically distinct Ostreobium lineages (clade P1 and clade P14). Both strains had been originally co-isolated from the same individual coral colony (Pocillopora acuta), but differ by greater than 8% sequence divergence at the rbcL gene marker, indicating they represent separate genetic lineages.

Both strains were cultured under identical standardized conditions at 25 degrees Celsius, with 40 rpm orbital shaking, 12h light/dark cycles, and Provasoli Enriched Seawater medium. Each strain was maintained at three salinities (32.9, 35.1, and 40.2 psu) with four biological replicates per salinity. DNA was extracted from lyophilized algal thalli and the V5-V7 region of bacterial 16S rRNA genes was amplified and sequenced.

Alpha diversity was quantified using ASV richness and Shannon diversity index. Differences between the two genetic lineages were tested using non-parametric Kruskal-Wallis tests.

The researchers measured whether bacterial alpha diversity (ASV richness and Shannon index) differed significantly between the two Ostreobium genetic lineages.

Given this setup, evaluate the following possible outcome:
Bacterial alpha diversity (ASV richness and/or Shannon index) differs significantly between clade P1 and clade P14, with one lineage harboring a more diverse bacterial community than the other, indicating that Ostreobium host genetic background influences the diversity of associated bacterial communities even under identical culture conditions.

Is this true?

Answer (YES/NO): NO